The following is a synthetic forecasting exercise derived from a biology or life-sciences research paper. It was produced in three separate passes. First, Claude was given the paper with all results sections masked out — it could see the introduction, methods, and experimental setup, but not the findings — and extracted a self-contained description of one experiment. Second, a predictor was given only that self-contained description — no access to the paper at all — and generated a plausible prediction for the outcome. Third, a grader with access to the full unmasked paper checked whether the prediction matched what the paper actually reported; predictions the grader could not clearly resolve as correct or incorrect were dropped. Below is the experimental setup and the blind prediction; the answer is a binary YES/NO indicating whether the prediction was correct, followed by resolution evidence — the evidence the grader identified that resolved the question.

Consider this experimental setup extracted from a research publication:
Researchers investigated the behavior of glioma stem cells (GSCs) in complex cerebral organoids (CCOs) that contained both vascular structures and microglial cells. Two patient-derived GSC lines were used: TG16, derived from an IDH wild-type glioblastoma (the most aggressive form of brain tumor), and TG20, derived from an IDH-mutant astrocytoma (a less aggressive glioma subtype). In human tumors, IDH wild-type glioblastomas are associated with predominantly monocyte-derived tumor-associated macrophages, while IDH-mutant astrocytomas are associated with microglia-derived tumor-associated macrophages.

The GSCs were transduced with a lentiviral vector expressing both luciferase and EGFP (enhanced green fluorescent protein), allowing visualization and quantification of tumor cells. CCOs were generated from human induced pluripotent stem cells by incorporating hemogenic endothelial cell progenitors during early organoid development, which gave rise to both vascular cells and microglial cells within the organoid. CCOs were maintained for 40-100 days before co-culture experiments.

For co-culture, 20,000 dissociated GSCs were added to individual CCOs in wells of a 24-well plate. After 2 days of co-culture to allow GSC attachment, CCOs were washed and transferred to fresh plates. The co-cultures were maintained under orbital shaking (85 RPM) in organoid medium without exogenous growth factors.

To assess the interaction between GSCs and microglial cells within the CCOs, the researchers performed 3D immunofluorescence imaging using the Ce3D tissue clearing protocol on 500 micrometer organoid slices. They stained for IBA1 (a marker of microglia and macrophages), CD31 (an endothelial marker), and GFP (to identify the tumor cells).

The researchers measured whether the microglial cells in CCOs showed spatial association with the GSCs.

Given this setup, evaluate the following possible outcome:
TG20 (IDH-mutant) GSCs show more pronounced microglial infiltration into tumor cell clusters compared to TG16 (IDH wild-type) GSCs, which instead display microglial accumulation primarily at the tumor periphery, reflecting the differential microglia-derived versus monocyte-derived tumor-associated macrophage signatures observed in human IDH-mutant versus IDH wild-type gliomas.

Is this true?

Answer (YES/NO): NO